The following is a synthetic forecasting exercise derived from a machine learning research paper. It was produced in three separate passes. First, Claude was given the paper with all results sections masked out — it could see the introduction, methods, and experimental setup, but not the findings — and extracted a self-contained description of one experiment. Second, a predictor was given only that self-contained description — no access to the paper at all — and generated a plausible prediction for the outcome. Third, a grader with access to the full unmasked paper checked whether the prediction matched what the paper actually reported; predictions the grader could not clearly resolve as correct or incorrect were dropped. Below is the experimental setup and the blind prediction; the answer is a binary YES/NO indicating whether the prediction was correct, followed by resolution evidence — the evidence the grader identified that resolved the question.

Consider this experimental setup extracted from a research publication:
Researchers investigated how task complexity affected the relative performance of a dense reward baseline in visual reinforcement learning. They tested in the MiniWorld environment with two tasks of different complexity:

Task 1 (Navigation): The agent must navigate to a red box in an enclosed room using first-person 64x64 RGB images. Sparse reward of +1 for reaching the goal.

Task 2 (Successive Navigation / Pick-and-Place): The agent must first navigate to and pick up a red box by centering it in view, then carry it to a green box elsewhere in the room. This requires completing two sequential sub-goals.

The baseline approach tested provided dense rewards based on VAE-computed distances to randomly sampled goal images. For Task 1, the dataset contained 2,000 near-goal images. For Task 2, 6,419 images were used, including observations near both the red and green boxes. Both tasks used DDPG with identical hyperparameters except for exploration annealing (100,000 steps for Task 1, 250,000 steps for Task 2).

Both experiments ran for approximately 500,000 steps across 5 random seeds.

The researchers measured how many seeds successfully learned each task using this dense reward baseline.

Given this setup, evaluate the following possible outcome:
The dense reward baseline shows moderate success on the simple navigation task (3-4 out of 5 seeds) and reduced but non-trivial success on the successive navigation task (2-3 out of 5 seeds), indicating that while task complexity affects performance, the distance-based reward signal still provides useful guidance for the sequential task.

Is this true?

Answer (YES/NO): NO